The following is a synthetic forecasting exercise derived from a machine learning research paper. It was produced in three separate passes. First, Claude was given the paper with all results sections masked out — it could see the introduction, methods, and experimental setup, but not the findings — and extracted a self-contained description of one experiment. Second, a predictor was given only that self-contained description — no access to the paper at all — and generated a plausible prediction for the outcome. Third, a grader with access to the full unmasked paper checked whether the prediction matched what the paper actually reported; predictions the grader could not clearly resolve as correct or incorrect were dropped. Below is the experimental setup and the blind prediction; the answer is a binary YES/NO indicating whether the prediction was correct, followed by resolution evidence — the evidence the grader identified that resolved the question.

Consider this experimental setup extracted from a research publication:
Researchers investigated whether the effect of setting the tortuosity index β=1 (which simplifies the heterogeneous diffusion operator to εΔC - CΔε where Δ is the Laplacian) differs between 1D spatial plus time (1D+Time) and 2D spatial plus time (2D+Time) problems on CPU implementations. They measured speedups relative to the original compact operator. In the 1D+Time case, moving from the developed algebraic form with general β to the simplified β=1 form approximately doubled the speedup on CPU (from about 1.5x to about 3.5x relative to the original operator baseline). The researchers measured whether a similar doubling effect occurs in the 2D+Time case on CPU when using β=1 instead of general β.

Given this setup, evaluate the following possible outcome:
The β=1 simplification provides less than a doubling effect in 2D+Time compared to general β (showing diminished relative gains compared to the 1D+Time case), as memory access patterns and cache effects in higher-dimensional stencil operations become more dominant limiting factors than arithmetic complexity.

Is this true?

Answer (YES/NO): YES